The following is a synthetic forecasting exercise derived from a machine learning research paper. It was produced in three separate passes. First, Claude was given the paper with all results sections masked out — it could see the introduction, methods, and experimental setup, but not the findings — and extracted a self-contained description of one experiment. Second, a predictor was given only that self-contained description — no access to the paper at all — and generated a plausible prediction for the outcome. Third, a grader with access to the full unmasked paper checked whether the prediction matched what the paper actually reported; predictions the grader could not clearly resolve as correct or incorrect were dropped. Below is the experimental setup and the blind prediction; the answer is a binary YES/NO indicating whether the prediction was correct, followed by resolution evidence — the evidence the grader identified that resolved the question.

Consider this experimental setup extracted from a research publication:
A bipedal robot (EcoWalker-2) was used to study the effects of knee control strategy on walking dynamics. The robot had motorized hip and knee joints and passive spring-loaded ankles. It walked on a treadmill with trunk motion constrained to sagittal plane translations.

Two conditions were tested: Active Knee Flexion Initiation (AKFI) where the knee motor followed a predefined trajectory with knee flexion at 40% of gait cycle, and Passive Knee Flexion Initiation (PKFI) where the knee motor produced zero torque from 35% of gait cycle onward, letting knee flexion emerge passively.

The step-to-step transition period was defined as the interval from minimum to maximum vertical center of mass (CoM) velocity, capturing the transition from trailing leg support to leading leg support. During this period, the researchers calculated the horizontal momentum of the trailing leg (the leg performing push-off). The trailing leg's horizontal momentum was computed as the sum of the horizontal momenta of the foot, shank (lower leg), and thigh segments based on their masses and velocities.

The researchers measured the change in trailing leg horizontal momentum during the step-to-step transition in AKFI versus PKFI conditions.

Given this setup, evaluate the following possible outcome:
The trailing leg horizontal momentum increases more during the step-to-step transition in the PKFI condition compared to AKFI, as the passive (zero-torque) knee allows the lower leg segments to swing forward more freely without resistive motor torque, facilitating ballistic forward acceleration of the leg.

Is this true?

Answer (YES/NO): YES